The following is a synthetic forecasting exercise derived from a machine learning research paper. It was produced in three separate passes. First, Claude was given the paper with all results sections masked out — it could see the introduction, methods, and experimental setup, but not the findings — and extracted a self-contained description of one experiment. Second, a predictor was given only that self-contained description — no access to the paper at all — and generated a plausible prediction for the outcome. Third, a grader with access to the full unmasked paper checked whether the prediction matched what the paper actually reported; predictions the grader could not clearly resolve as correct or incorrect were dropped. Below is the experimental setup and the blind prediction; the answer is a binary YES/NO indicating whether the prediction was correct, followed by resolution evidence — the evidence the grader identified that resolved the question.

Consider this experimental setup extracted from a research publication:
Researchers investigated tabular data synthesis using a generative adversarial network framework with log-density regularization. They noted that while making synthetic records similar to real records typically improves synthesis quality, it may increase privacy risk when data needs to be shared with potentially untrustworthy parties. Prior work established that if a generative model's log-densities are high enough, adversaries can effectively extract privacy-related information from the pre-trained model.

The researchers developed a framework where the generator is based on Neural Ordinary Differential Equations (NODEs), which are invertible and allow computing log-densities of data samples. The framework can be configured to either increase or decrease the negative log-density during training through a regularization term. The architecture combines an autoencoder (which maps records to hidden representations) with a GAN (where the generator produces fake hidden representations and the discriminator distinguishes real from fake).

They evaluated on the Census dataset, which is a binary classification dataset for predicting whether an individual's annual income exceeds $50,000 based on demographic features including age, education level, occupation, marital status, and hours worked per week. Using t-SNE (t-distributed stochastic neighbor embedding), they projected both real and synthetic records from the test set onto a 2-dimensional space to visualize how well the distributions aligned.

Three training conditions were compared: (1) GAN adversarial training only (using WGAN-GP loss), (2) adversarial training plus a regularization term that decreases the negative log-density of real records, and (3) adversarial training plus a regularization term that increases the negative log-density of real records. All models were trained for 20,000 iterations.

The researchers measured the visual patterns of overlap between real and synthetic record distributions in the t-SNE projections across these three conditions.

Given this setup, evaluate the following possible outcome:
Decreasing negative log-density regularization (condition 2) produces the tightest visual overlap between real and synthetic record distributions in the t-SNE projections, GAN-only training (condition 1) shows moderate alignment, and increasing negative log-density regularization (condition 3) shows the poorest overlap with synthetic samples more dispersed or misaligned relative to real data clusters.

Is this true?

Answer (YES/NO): YES